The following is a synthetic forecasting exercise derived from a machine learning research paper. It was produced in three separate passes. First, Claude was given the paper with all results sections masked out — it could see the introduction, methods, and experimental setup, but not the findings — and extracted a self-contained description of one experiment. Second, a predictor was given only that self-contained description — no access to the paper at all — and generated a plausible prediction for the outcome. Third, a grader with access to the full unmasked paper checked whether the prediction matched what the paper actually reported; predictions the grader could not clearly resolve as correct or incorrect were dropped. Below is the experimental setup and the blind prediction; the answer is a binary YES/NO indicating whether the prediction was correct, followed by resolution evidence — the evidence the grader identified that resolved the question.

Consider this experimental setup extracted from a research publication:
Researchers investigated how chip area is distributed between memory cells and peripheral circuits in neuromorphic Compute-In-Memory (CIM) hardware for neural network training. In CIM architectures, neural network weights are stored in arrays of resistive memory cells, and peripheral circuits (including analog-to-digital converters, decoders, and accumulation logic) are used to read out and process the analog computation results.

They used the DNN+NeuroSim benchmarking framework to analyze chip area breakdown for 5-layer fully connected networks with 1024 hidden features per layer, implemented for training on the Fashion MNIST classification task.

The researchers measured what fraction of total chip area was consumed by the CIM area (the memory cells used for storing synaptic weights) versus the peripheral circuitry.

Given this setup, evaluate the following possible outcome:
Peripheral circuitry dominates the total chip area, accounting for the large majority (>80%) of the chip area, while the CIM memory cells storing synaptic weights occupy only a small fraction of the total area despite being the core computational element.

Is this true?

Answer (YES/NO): YES